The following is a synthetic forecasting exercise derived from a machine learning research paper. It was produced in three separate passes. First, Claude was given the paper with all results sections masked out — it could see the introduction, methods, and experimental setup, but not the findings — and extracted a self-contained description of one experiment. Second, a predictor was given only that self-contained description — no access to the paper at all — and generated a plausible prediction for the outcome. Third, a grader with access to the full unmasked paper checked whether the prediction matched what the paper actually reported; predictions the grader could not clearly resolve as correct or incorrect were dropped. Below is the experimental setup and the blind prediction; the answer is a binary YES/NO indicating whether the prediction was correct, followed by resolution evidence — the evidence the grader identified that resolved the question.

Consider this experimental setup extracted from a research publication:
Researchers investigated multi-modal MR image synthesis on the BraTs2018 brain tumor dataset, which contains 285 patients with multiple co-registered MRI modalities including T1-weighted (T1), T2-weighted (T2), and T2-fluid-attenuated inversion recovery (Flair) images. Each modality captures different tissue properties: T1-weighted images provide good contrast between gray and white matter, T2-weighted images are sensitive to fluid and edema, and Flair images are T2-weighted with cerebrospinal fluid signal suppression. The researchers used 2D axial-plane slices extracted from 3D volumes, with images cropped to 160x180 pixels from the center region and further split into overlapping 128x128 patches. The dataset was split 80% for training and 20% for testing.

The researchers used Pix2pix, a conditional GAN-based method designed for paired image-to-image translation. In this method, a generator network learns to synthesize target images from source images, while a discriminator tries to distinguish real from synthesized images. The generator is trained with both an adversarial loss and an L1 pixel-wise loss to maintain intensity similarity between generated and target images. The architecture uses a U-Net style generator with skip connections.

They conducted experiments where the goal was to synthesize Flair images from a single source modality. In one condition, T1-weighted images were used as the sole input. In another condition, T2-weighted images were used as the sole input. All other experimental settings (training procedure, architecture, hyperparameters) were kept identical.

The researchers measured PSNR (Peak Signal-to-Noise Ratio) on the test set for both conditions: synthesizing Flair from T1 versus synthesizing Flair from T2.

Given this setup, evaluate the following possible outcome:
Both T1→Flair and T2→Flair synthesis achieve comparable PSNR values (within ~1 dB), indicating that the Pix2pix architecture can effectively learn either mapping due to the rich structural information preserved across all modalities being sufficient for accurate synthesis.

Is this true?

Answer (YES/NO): YES